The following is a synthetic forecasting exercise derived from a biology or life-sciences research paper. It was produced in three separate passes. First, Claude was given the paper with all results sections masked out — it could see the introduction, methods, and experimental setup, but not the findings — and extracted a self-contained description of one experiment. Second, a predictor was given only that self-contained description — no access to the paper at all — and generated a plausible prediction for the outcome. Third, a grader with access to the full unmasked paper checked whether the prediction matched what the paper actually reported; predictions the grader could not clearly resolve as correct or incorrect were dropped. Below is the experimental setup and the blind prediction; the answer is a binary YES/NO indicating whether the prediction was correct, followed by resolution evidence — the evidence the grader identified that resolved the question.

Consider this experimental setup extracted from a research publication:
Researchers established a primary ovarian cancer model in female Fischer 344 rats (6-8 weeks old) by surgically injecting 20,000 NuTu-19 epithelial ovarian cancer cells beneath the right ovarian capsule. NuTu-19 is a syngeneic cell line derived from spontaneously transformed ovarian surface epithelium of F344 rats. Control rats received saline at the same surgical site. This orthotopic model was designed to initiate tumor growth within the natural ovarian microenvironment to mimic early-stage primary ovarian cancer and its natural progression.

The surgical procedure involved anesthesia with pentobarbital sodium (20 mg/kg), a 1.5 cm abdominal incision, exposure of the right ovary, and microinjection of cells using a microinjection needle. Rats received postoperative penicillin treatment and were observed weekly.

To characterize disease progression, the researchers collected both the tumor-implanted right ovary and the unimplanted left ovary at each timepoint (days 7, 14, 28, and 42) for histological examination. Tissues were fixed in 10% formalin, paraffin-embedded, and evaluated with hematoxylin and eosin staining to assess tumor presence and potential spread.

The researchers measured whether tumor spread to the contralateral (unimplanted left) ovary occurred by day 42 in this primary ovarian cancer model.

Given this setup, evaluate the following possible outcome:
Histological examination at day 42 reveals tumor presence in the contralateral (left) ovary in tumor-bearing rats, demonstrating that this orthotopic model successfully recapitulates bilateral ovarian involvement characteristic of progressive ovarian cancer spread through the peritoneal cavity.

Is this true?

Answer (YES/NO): YES